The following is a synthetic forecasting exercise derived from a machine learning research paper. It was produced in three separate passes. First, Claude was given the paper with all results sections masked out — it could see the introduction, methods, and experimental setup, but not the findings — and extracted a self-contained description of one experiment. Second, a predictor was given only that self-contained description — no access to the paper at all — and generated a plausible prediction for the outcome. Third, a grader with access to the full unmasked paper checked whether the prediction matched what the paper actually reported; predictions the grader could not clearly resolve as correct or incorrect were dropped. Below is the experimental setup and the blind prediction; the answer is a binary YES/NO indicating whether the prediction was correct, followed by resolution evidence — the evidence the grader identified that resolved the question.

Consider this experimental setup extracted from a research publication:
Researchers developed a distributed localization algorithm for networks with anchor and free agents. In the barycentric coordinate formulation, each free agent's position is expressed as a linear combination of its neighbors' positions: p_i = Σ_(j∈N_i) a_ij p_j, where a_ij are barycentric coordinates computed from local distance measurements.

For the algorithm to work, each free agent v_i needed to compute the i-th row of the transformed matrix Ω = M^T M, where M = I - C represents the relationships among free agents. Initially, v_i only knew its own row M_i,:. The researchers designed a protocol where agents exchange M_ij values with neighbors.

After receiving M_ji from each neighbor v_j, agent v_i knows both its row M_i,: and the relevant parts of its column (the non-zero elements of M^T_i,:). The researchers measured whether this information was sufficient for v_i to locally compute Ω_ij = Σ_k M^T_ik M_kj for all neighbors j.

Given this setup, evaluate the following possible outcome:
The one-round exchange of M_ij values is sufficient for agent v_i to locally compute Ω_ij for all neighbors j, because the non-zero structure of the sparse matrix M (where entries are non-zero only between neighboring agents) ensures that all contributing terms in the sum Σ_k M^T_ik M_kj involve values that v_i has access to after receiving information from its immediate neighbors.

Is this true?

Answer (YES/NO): YES